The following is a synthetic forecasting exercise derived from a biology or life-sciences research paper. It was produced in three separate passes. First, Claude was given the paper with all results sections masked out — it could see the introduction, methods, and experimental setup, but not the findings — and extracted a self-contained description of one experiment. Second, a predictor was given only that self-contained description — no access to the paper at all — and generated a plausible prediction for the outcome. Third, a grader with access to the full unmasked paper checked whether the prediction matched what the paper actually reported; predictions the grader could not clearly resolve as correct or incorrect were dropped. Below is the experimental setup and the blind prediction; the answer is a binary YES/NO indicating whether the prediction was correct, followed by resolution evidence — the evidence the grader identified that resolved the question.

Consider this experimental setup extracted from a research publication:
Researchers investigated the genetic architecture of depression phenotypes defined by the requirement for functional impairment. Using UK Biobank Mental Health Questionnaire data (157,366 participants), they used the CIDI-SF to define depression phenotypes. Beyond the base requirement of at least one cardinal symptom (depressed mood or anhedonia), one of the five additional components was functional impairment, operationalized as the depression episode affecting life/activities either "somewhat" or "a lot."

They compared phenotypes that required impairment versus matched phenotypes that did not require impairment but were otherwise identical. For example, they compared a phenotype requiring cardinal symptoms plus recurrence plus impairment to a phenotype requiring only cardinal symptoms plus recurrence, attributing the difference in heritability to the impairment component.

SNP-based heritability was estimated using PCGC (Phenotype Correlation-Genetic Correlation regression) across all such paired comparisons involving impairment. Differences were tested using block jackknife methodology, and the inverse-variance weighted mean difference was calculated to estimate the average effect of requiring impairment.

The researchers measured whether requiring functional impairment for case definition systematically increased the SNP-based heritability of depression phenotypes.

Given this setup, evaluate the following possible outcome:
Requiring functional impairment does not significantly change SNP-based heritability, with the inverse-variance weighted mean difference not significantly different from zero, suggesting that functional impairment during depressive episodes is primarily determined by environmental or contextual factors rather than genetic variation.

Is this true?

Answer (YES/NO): YES